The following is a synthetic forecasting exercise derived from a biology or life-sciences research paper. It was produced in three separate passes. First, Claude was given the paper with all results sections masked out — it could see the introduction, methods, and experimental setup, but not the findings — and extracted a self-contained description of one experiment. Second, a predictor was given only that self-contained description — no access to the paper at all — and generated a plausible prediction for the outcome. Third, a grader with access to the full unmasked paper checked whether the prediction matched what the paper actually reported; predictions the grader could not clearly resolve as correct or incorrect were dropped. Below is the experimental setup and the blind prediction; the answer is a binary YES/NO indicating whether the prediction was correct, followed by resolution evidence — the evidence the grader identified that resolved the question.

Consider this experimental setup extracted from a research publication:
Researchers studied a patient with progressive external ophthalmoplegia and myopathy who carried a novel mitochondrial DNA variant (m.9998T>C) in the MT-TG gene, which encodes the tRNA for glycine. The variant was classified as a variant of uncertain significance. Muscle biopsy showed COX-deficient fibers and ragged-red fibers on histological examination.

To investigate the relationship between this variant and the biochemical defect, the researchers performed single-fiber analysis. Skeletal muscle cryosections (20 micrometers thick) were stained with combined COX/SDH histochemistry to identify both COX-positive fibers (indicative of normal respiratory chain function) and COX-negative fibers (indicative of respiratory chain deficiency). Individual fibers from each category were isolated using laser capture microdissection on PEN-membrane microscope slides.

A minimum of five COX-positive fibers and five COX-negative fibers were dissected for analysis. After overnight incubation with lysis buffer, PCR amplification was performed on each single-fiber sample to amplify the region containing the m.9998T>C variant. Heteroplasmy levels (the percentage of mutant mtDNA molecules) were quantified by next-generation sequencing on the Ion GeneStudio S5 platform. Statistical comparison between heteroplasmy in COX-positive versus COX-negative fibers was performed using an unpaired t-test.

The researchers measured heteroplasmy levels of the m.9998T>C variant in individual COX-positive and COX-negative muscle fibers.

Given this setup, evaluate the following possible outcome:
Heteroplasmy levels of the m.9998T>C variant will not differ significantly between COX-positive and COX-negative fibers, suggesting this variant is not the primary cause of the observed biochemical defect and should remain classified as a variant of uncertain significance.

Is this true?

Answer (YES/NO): NO